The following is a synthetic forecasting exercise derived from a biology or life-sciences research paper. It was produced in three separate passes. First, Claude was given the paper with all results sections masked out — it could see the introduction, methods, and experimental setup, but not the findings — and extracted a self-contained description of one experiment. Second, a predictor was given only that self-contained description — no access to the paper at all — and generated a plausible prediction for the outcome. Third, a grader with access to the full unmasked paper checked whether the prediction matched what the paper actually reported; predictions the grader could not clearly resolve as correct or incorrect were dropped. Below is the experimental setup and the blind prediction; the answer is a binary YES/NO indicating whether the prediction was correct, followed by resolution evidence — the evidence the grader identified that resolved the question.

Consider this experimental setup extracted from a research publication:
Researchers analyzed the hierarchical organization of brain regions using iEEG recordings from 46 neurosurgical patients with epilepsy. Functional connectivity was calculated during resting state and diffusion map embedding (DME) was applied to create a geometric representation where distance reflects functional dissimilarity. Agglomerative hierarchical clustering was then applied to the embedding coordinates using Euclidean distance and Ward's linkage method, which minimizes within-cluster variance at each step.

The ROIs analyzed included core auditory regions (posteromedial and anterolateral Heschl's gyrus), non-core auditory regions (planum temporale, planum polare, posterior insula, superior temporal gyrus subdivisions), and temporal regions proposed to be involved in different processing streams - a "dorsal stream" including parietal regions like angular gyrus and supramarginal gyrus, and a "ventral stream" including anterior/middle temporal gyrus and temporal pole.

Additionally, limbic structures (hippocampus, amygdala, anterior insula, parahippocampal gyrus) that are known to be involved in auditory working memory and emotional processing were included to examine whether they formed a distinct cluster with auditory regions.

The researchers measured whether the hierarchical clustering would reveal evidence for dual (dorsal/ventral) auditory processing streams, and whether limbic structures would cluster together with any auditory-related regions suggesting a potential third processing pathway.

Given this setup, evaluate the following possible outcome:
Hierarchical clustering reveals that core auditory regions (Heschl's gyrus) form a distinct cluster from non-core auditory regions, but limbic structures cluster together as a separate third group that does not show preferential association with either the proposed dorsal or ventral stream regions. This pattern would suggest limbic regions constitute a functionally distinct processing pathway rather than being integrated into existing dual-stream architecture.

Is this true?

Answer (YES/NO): NO